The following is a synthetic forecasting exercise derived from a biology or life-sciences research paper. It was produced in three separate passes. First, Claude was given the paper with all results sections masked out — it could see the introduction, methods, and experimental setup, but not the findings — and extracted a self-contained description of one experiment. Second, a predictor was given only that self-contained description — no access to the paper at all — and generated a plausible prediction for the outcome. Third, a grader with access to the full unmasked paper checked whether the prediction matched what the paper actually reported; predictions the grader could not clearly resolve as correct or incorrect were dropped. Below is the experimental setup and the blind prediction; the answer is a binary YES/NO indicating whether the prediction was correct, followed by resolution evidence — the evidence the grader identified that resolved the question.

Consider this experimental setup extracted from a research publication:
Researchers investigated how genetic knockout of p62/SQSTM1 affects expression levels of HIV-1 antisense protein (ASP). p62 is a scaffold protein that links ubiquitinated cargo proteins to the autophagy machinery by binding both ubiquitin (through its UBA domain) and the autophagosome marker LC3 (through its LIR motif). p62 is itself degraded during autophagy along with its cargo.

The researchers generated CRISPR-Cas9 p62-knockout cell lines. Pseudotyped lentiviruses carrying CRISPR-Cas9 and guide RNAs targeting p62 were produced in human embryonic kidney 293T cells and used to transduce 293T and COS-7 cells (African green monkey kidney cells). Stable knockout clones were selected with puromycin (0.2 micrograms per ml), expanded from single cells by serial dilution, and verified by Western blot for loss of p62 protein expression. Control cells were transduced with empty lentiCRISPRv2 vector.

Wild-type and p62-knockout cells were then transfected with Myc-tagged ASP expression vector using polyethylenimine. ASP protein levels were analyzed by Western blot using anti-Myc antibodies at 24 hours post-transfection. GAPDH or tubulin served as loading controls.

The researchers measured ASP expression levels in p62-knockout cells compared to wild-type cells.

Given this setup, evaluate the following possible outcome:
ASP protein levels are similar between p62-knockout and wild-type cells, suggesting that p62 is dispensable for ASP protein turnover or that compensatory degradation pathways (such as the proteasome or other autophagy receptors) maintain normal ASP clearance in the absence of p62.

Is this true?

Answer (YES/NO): NO